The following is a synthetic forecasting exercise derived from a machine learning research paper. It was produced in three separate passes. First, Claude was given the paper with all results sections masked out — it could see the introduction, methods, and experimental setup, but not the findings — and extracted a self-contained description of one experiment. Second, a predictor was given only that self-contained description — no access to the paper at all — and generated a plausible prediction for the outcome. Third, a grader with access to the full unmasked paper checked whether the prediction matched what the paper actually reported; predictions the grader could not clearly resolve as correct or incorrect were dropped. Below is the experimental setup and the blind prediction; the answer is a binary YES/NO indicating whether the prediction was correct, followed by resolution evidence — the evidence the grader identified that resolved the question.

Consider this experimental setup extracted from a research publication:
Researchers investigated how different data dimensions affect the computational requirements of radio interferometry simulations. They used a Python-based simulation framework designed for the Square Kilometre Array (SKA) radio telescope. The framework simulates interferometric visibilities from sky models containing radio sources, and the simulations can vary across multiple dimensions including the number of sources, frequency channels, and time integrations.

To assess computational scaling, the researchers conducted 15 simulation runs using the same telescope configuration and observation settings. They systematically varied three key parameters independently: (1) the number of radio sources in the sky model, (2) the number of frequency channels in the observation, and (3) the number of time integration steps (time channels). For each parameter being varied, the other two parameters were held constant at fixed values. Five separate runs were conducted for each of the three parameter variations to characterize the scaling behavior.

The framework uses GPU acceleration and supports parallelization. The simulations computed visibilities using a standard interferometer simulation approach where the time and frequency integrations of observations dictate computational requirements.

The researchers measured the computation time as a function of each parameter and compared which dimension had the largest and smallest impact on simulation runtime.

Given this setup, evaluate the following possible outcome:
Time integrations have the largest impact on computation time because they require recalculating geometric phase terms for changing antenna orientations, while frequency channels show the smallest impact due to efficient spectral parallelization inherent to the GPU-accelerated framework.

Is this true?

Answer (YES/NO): NO